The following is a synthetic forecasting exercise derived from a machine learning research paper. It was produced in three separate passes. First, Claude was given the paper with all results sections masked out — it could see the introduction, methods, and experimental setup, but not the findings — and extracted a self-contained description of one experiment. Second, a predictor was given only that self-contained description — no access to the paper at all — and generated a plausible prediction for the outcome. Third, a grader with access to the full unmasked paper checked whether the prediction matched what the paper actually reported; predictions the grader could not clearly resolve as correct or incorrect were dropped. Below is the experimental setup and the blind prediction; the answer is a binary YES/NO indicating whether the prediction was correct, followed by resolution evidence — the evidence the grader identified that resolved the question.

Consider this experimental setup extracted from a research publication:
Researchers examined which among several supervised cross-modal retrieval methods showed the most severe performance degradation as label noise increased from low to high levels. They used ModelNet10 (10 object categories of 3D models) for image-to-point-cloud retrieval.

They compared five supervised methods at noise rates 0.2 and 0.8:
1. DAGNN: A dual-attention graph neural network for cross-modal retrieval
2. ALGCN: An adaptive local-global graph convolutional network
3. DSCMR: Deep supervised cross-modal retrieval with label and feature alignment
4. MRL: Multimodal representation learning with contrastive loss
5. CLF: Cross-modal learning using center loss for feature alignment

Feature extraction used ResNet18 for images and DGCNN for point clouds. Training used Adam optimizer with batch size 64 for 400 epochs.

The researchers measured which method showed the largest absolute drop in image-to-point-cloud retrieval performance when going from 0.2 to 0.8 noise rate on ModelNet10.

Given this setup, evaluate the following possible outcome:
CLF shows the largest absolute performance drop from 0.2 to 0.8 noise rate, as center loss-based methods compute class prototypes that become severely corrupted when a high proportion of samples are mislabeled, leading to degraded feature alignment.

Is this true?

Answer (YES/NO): NO